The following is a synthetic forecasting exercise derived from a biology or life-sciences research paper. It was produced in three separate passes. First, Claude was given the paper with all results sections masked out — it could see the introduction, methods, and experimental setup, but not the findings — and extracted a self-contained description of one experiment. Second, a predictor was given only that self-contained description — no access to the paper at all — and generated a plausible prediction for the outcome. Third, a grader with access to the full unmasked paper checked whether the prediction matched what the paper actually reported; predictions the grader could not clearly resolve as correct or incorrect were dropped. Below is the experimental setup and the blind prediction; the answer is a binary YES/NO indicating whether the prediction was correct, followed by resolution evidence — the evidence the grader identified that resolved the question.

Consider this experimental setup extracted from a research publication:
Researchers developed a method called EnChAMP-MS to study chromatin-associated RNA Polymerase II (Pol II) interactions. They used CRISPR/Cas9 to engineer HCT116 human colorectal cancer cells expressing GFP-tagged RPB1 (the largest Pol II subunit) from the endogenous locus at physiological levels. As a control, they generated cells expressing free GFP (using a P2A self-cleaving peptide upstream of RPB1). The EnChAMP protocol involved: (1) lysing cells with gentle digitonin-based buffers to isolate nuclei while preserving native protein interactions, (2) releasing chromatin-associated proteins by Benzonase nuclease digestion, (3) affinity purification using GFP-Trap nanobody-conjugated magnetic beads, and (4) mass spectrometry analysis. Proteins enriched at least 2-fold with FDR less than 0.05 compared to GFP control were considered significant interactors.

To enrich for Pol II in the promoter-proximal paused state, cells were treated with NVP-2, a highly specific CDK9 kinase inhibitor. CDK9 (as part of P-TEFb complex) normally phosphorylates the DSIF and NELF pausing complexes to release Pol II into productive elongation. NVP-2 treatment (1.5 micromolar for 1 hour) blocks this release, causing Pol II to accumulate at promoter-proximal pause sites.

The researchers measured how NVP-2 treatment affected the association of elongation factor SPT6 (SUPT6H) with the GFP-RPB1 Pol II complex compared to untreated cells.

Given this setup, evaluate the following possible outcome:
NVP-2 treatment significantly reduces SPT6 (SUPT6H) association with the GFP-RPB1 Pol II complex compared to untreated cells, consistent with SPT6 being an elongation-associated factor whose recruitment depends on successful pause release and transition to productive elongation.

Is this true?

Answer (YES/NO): NO